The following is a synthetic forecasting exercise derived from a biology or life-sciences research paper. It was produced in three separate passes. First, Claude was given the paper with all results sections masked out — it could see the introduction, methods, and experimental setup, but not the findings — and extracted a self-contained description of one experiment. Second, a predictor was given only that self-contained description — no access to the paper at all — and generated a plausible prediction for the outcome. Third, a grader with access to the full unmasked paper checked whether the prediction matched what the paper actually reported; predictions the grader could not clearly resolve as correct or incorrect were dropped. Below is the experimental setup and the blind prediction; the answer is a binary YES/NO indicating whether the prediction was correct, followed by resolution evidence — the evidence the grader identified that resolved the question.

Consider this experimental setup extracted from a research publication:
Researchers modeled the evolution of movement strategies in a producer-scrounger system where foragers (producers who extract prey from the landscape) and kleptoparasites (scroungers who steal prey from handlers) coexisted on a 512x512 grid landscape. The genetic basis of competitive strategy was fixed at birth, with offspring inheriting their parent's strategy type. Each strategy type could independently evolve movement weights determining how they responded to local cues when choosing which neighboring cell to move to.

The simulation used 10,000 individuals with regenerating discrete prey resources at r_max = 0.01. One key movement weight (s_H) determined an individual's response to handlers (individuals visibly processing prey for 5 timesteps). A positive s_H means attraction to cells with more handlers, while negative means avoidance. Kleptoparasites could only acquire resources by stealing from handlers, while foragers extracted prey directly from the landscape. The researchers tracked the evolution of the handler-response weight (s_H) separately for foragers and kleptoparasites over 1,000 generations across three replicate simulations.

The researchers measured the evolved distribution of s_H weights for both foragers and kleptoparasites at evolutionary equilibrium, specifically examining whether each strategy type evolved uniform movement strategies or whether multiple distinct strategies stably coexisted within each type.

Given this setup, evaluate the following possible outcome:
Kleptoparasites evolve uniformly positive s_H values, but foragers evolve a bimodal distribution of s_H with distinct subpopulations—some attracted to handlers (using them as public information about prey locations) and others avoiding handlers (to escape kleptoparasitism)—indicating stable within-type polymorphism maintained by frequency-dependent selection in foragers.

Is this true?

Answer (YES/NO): NO